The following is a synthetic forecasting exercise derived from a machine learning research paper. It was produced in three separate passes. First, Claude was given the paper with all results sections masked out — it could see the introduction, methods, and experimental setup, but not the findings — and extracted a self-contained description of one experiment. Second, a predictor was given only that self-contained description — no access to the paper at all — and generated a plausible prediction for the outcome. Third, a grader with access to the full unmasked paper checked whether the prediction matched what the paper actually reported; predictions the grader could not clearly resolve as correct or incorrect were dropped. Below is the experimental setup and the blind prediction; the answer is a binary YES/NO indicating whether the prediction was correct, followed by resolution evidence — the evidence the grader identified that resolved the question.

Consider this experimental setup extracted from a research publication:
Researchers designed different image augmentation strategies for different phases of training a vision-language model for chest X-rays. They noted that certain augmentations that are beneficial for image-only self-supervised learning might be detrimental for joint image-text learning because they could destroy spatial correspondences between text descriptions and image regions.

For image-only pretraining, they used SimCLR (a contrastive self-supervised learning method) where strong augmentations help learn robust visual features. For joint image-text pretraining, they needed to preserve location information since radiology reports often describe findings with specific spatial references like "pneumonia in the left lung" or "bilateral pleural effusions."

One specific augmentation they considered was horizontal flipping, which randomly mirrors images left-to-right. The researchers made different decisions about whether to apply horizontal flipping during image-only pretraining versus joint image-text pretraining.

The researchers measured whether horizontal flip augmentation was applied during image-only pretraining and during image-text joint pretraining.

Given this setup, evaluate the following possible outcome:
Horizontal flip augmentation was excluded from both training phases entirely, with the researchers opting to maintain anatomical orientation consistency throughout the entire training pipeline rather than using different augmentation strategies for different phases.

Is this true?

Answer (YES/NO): NO